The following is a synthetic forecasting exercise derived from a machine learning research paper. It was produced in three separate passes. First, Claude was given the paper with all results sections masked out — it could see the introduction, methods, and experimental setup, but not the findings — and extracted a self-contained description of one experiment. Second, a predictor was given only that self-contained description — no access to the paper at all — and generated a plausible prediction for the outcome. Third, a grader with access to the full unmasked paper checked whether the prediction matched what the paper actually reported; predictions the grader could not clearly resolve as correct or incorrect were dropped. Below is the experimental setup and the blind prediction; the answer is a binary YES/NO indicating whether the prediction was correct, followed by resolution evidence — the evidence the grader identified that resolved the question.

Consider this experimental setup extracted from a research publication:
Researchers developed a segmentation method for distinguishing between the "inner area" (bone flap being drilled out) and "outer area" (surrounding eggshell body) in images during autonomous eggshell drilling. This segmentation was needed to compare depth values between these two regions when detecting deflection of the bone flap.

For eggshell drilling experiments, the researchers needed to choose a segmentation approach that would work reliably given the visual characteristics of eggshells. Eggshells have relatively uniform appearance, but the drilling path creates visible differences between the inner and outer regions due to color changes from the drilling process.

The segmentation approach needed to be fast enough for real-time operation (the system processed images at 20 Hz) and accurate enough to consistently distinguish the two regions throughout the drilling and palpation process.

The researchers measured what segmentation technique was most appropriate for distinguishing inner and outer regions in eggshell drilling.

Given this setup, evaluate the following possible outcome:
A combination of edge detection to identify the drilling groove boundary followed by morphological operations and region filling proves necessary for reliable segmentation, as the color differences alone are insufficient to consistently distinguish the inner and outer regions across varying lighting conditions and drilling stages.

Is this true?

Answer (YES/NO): NO